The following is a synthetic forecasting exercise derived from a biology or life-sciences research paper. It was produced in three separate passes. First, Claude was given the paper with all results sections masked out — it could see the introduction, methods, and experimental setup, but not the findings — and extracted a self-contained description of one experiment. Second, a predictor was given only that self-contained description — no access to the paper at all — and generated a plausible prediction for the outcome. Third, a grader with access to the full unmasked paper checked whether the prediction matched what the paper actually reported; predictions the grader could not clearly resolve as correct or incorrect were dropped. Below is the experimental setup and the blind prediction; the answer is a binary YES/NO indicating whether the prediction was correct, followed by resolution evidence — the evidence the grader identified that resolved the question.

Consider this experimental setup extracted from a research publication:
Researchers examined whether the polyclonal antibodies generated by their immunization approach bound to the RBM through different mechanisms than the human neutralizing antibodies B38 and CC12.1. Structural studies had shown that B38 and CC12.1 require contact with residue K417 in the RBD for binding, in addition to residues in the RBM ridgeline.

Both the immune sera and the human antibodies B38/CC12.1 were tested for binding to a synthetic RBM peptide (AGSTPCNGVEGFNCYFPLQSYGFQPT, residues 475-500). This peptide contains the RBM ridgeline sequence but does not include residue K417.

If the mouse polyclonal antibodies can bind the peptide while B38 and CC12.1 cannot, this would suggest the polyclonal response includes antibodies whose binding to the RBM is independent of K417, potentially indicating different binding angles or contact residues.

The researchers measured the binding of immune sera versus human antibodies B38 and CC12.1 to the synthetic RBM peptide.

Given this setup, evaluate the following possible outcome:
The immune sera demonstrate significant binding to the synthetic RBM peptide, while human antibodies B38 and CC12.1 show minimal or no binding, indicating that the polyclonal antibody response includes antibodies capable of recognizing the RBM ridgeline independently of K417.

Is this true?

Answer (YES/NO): YES